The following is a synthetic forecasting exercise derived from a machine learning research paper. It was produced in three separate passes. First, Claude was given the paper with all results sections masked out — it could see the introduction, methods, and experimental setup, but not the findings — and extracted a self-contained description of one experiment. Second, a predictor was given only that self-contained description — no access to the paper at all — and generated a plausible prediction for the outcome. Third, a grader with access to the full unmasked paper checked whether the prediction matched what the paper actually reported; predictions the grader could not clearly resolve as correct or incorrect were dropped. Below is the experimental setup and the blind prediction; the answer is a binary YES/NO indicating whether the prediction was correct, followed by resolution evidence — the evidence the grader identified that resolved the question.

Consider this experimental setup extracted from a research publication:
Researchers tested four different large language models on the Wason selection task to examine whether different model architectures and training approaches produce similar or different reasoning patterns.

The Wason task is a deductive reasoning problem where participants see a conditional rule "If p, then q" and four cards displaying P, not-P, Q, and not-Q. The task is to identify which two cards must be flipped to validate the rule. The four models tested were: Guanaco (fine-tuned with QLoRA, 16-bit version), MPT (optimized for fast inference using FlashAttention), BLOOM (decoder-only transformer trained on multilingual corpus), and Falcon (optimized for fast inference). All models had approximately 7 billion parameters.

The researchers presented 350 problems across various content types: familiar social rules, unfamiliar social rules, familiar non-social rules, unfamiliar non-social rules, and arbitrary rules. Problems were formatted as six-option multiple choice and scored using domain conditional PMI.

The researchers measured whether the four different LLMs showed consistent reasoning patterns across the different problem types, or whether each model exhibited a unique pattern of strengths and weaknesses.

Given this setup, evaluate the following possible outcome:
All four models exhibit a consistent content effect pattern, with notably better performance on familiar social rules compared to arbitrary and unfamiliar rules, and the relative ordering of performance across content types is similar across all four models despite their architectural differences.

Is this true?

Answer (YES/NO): NO